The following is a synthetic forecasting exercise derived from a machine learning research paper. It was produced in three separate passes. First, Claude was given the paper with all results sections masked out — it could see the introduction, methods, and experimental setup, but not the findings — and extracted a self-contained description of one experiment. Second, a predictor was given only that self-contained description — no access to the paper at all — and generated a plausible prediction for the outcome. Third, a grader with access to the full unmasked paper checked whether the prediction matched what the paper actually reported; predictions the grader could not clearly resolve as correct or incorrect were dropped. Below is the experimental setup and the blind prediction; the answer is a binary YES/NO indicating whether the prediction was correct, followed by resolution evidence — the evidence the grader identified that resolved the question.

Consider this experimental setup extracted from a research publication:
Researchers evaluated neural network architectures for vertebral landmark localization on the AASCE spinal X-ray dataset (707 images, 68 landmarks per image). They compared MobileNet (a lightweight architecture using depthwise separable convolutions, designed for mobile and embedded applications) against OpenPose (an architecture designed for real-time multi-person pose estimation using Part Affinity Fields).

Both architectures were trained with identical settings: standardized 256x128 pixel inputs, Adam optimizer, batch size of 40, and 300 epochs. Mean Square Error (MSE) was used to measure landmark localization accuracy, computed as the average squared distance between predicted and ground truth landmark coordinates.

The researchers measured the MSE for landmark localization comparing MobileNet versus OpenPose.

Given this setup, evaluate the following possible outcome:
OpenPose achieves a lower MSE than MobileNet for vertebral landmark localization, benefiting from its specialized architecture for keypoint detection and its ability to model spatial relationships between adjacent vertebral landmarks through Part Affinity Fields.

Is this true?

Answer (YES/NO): NO